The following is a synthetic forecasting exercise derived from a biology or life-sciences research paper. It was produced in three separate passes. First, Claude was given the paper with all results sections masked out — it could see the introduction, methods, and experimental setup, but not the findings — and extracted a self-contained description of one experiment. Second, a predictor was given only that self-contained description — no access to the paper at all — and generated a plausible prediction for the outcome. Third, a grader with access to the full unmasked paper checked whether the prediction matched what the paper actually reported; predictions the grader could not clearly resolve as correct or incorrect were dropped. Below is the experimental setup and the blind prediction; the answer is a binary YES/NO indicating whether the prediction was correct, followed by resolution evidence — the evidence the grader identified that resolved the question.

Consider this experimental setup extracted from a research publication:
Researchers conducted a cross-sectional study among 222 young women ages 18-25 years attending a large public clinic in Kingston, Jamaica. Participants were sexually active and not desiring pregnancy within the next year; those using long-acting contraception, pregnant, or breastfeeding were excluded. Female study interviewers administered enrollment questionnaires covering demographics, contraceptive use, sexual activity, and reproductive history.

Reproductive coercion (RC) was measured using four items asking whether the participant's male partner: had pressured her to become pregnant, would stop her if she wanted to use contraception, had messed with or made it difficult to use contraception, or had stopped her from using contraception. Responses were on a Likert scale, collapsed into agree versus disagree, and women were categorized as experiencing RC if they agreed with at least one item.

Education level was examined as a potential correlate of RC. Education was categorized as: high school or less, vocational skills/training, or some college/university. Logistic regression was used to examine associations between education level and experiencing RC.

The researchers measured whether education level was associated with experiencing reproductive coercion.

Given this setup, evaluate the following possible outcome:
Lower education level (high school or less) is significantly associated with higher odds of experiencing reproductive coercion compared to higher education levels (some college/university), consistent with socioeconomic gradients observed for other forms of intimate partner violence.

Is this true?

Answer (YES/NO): YES